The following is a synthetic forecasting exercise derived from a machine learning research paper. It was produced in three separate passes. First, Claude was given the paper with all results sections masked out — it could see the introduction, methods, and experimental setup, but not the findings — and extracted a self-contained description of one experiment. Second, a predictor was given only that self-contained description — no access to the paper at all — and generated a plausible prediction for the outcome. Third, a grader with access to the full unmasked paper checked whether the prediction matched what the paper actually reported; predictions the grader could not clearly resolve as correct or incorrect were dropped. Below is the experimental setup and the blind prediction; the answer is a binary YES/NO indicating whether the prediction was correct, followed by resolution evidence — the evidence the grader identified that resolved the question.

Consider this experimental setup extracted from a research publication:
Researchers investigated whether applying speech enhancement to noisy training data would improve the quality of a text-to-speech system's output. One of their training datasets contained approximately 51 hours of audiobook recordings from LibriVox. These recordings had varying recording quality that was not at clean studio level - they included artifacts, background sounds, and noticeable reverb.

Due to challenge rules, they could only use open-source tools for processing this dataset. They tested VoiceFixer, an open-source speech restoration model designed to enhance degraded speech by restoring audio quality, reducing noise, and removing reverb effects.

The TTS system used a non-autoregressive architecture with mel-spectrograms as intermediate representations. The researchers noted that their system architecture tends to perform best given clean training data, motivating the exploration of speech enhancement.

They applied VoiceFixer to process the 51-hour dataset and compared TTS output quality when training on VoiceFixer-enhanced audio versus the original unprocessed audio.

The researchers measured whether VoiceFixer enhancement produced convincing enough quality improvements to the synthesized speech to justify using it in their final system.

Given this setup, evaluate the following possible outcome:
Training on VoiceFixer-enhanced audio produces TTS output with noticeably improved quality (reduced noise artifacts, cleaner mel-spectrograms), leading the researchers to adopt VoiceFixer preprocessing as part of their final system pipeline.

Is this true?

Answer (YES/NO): NO